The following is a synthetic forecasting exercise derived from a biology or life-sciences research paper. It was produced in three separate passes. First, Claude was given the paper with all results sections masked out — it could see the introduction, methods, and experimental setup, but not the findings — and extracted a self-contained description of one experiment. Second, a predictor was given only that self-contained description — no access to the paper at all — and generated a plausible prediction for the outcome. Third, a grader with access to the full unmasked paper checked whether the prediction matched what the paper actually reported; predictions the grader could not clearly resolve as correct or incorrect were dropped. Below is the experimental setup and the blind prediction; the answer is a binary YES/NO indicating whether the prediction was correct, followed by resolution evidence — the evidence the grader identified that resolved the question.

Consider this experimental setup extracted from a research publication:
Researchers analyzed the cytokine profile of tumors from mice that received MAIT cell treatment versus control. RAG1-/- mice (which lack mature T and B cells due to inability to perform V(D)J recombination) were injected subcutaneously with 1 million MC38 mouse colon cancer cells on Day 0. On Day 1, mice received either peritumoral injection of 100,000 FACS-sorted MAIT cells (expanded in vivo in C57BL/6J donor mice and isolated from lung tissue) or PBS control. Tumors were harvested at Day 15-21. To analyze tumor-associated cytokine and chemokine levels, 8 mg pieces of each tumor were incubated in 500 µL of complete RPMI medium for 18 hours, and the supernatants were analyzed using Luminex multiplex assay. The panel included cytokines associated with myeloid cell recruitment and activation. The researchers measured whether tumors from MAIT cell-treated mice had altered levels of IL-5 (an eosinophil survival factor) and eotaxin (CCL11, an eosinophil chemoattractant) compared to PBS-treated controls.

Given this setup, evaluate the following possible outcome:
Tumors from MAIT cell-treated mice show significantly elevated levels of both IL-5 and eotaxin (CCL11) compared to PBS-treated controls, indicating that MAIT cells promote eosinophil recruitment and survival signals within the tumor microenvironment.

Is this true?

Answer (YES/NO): NO